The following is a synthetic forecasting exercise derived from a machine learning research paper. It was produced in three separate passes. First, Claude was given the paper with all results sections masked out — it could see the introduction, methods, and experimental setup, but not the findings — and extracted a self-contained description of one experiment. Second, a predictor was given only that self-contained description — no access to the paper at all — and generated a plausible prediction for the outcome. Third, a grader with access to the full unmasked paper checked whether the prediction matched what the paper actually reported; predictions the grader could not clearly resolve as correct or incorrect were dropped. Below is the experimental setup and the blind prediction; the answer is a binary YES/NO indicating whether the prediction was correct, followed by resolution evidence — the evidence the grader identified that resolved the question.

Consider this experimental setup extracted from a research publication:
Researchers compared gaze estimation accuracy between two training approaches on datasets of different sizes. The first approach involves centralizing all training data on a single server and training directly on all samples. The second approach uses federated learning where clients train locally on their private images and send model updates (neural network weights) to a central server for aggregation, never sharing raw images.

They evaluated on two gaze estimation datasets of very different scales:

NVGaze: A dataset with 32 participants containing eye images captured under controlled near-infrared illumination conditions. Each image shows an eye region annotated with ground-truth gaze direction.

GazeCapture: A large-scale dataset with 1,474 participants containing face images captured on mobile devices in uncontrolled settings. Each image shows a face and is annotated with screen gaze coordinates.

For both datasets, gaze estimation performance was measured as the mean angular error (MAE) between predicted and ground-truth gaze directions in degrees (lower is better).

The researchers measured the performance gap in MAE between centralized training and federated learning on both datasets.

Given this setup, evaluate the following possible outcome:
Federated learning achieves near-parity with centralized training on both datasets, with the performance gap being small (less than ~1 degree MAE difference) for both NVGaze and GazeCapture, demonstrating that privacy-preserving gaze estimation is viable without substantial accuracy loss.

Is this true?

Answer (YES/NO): NO